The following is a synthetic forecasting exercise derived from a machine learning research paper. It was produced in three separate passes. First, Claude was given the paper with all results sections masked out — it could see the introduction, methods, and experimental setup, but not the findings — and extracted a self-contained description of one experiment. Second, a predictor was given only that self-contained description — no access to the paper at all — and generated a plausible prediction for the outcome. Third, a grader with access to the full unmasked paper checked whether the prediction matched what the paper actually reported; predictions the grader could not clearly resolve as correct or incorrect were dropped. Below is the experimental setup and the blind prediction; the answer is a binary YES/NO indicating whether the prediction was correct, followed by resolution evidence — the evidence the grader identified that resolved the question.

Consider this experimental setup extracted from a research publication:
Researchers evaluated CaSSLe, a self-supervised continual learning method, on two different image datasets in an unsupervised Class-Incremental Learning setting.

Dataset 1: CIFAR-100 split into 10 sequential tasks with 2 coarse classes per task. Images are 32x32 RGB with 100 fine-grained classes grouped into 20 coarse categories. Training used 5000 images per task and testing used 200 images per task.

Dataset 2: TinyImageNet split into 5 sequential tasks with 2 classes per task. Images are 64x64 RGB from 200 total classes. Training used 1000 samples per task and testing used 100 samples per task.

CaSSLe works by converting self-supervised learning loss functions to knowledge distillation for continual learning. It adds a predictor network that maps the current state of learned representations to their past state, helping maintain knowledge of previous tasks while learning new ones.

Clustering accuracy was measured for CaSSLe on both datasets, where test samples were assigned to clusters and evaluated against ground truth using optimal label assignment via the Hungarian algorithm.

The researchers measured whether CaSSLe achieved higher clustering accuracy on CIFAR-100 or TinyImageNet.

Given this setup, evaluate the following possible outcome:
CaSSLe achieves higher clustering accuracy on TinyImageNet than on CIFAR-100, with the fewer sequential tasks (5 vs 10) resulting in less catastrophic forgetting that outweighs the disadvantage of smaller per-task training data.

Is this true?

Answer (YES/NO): YES